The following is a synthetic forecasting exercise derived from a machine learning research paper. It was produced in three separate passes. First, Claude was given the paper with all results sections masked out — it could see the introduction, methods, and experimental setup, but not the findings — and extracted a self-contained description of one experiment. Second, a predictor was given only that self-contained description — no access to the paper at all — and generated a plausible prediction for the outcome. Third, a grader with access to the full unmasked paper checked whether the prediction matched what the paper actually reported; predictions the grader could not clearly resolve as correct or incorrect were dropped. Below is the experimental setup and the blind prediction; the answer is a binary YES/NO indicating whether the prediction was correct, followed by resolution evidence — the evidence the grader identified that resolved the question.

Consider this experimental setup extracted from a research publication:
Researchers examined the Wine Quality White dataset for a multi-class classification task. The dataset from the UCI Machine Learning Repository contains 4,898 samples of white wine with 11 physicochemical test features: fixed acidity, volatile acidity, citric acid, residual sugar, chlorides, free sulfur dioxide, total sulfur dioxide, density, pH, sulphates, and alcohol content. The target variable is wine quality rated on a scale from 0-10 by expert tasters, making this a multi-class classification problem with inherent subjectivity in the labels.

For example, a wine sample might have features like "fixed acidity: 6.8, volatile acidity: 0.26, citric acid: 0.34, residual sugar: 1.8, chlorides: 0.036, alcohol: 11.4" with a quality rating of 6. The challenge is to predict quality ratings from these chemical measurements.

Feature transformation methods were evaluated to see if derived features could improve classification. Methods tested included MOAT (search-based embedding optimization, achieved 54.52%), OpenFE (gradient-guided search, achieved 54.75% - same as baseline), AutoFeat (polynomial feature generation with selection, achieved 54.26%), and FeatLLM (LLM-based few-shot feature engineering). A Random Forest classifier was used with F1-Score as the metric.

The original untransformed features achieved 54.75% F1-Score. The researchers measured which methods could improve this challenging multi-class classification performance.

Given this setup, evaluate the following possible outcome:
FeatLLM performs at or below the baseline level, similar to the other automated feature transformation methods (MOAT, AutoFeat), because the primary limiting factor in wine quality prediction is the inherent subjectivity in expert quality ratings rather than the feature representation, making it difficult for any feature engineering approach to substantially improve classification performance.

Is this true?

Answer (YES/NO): NO